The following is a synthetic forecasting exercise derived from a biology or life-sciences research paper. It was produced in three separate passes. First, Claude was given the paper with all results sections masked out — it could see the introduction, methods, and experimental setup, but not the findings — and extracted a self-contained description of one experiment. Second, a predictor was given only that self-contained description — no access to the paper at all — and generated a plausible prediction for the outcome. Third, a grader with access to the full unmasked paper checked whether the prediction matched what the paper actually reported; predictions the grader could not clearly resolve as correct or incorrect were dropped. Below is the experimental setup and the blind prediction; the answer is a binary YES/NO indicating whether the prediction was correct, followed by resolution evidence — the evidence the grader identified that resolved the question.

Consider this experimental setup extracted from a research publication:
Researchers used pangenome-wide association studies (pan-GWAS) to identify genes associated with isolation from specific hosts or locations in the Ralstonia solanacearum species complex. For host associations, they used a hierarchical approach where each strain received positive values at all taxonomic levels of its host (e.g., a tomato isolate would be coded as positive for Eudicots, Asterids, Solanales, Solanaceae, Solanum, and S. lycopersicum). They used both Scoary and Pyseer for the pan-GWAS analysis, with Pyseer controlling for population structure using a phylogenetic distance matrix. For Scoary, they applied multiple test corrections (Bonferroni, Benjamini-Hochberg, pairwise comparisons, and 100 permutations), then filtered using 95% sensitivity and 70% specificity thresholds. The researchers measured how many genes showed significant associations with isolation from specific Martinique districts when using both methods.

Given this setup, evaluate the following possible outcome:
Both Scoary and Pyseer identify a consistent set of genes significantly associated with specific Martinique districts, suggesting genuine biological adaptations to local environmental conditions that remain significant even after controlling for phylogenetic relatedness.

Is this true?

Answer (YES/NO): YES